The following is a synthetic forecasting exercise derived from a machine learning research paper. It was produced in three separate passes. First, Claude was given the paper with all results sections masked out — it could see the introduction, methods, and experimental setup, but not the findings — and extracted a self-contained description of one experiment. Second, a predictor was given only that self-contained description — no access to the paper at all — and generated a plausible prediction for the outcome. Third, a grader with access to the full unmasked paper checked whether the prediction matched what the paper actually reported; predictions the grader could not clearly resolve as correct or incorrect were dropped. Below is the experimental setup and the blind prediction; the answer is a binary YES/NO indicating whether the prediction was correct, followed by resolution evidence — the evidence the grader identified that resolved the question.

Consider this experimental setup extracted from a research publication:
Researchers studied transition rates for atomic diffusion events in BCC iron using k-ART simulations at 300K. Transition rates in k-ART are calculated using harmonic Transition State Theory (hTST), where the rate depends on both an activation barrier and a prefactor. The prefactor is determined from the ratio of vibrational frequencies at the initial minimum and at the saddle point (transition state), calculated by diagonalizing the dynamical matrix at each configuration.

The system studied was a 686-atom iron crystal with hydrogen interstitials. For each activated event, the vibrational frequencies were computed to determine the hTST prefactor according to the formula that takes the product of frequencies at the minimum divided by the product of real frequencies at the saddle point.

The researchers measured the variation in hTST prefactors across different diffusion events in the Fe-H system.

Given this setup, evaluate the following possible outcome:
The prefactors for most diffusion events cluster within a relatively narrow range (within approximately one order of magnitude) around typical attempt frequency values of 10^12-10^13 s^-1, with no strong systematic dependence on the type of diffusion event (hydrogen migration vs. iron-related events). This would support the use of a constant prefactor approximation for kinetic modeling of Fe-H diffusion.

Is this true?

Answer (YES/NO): YES